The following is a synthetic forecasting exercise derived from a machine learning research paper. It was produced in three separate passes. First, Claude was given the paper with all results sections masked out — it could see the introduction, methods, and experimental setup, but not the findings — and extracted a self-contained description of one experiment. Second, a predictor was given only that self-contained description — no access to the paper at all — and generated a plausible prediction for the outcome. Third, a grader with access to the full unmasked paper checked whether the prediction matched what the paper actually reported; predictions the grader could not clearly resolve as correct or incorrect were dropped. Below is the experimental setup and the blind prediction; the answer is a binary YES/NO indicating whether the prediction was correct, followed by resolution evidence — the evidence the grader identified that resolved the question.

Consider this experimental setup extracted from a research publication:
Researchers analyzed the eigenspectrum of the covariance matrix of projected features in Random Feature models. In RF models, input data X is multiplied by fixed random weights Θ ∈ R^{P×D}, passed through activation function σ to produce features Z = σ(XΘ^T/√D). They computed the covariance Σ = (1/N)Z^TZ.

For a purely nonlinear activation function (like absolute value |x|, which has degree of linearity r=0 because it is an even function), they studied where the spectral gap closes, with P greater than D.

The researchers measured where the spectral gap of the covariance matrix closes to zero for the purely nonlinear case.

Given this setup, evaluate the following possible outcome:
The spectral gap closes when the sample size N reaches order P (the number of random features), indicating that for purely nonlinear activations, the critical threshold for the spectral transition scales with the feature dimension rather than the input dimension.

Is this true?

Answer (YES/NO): YES